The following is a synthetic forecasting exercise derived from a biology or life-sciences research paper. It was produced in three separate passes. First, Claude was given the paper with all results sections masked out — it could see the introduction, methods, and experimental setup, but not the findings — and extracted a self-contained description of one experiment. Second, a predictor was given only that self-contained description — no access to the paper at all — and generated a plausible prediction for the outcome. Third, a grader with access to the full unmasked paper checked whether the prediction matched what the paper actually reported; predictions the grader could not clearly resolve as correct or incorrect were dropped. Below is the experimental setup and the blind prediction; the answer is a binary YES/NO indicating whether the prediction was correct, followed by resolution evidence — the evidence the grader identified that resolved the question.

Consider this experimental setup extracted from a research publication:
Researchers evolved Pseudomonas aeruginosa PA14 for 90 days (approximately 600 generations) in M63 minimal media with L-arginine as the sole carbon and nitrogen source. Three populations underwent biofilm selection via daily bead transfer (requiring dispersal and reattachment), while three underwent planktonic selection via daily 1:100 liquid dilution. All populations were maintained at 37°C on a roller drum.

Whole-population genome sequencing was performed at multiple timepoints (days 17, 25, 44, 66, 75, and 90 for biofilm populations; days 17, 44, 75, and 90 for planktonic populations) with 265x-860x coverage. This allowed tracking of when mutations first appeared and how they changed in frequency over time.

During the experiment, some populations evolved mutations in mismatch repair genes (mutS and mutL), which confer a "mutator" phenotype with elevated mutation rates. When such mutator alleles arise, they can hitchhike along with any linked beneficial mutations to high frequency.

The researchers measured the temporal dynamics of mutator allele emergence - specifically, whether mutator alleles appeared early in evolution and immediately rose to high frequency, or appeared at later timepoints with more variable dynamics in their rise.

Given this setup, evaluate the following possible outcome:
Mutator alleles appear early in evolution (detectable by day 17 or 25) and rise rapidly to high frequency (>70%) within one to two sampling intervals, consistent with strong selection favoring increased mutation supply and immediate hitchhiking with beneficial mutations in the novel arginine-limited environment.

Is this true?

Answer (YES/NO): NO